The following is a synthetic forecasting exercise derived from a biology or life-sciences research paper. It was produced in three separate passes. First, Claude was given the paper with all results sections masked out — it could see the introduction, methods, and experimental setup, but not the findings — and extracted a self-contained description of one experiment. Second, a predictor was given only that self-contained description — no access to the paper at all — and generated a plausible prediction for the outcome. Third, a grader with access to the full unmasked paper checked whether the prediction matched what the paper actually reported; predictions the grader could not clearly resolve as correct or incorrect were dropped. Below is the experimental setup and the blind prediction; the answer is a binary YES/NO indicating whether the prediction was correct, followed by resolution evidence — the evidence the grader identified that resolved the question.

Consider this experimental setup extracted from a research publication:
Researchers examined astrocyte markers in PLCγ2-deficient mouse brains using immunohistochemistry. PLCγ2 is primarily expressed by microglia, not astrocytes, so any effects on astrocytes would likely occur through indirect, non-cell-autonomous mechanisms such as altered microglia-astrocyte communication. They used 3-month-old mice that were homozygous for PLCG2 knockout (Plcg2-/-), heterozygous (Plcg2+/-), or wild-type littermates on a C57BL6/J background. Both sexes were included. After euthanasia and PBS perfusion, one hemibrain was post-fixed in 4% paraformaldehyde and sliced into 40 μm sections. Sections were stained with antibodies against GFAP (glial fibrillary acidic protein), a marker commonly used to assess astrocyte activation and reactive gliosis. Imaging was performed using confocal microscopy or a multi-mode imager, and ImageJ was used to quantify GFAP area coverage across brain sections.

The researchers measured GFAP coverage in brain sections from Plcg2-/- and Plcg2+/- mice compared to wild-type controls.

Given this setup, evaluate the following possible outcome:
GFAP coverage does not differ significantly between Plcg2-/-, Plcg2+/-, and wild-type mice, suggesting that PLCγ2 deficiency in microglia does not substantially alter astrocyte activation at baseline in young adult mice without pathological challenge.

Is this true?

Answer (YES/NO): YES